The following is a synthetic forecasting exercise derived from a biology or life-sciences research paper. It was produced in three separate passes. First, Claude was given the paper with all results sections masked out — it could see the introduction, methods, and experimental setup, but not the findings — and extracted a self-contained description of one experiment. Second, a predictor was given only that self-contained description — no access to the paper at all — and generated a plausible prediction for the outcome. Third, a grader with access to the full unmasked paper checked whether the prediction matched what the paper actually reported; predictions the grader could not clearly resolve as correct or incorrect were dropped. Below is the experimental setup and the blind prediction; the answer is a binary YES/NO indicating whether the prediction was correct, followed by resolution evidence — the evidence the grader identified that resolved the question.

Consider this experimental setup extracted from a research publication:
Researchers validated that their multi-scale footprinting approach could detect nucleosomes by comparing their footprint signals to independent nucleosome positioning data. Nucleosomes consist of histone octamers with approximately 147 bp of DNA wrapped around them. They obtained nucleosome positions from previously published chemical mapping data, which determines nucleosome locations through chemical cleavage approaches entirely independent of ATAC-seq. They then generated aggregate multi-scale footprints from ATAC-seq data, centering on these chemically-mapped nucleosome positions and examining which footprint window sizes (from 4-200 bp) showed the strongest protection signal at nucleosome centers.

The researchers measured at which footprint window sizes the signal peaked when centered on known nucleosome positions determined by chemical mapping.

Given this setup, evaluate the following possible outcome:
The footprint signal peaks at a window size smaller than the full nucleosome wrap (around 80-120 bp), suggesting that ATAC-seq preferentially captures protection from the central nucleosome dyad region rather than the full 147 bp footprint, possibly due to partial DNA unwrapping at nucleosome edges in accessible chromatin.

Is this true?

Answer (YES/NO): NO